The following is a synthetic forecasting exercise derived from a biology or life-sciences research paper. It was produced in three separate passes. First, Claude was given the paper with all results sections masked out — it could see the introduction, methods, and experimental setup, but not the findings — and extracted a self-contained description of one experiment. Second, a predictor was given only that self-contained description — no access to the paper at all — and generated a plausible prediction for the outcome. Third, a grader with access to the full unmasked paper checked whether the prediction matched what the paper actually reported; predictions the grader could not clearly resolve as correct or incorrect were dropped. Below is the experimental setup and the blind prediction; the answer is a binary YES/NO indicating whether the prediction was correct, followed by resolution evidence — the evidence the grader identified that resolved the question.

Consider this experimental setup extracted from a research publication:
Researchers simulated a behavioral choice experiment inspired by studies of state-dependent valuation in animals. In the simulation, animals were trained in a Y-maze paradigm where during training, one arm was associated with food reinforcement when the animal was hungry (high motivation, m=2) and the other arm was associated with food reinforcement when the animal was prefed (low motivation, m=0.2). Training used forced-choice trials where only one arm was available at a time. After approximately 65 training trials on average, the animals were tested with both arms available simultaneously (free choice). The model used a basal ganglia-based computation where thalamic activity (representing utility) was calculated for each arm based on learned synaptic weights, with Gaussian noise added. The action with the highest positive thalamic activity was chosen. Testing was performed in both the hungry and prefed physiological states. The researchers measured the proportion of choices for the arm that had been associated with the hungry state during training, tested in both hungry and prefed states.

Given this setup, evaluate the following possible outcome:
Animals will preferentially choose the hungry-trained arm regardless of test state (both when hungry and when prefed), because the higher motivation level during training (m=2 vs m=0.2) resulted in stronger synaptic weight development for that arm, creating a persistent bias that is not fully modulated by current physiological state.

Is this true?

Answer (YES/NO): YES